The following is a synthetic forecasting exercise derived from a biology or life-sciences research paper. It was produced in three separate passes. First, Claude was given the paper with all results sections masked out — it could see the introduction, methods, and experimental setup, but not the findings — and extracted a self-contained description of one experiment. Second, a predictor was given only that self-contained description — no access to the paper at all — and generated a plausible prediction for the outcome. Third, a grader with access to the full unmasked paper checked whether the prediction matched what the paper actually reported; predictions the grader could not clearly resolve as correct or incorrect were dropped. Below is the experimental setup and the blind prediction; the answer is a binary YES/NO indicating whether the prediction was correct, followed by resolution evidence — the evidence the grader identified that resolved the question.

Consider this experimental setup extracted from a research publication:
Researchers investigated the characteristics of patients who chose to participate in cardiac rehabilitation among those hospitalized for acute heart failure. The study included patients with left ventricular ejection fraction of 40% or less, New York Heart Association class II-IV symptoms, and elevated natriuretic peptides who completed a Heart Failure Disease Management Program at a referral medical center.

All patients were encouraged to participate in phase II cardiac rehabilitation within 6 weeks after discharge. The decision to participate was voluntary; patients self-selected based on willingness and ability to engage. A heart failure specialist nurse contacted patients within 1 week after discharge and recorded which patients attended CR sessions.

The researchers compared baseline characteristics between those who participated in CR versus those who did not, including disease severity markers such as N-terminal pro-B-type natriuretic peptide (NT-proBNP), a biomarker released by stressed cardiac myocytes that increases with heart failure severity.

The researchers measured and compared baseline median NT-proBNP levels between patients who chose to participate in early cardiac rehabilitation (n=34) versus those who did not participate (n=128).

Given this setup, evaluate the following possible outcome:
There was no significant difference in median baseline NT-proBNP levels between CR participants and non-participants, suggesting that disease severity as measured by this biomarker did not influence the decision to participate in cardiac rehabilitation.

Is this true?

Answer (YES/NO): NO